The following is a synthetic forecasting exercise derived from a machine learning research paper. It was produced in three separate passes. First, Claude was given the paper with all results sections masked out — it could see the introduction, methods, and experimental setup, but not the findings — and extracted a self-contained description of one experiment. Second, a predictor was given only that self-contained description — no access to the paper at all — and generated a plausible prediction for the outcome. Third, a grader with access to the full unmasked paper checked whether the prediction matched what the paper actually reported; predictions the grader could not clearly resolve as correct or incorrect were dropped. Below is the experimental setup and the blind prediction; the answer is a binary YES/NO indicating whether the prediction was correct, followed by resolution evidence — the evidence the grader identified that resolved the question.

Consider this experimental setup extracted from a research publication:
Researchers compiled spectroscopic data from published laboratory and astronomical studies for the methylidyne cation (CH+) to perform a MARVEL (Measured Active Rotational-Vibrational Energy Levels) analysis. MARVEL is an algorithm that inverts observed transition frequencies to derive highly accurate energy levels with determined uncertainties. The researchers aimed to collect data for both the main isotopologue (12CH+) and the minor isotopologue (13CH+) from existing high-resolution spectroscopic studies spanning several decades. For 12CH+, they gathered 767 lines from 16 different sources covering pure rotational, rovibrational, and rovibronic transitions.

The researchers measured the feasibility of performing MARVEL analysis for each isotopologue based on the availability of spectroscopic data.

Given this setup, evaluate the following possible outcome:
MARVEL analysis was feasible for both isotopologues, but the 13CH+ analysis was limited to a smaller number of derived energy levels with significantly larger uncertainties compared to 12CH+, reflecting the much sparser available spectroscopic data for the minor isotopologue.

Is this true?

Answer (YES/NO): NO